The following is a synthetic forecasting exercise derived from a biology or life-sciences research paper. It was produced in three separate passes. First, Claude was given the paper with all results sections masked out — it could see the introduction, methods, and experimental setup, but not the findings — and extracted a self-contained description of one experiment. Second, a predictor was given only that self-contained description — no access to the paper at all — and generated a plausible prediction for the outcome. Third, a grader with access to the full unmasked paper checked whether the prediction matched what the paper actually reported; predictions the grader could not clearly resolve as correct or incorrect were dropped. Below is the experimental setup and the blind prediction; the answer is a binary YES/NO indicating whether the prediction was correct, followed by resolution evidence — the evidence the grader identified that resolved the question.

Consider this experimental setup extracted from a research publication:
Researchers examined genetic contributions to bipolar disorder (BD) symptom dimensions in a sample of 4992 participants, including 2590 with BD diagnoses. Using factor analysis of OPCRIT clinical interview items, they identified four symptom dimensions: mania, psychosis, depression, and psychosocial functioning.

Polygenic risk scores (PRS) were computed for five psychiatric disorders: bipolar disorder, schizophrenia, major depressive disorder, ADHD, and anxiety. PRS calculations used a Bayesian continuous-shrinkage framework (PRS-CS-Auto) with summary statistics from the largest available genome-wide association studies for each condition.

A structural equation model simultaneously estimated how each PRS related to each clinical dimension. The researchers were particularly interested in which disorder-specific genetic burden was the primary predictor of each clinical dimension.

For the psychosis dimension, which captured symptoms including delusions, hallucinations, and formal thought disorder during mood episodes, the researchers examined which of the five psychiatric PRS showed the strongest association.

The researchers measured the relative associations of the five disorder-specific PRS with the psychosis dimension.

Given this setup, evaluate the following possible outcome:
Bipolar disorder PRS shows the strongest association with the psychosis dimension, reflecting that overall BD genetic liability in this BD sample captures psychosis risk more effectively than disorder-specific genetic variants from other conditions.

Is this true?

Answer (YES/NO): NO